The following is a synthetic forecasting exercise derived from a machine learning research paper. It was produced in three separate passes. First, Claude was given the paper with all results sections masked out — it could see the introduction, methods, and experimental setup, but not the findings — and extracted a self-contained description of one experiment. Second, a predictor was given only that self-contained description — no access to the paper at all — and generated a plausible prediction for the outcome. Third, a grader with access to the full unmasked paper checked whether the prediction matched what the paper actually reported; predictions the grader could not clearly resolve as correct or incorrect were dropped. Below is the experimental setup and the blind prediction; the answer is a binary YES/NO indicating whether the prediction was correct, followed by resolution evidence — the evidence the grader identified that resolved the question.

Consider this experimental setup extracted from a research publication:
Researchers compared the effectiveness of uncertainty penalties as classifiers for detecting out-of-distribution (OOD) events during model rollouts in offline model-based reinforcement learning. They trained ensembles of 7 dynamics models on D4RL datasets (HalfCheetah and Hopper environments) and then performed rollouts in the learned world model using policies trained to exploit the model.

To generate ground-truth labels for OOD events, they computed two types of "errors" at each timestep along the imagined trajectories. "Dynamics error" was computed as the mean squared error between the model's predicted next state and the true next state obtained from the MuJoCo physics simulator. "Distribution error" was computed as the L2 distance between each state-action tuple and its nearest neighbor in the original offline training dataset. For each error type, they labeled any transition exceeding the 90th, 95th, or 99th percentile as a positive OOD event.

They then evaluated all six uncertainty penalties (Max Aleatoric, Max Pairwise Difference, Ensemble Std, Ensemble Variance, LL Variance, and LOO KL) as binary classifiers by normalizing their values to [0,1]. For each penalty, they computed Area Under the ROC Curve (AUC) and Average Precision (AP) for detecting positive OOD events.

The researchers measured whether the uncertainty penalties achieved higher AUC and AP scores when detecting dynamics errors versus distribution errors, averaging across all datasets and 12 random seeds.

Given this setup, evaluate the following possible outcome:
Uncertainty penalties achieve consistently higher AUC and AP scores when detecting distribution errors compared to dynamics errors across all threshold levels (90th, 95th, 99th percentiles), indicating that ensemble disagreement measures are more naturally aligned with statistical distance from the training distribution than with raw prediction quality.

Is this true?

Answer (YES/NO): NO